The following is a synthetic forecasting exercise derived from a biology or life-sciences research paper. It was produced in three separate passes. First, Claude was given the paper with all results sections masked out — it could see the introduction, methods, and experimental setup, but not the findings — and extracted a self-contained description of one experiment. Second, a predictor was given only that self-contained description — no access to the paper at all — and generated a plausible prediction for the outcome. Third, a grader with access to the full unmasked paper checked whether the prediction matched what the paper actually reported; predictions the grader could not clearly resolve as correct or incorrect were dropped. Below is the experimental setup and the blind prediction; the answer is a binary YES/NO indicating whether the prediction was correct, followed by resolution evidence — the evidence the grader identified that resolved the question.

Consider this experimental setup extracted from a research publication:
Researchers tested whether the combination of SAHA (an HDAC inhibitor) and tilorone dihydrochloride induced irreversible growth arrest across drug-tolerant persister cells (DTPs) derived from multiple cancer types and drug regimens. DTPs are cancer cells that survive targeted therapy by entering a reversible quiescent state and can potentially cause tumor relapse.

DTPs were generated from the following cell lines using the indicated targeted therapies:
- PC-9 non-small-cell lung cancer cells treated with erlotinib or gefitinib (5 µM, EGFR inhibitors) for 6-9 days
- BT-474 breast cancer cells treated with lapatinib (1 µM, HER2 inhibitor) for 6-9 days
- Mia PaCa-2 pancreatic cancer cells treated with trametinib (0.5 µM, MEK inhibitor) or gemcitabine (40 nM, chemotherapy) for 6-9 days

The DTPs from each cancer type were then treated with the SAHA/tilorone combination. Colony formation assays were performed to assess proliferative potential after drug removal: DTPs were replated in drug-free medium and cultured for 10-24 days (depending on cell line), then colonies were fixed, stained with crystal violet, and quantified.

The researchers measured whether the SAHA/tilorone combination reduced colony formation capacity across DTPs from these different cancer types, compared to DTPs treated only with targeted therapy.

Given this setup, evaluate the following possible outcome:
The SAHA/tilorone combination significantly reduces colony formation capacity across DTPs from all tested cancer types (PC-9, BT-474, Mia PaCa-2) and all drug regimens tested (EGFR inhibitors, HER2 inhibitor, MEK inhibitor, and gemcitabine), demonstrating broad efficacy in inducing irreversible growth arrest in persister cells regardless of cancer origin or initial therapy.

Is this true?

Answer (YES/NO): YES